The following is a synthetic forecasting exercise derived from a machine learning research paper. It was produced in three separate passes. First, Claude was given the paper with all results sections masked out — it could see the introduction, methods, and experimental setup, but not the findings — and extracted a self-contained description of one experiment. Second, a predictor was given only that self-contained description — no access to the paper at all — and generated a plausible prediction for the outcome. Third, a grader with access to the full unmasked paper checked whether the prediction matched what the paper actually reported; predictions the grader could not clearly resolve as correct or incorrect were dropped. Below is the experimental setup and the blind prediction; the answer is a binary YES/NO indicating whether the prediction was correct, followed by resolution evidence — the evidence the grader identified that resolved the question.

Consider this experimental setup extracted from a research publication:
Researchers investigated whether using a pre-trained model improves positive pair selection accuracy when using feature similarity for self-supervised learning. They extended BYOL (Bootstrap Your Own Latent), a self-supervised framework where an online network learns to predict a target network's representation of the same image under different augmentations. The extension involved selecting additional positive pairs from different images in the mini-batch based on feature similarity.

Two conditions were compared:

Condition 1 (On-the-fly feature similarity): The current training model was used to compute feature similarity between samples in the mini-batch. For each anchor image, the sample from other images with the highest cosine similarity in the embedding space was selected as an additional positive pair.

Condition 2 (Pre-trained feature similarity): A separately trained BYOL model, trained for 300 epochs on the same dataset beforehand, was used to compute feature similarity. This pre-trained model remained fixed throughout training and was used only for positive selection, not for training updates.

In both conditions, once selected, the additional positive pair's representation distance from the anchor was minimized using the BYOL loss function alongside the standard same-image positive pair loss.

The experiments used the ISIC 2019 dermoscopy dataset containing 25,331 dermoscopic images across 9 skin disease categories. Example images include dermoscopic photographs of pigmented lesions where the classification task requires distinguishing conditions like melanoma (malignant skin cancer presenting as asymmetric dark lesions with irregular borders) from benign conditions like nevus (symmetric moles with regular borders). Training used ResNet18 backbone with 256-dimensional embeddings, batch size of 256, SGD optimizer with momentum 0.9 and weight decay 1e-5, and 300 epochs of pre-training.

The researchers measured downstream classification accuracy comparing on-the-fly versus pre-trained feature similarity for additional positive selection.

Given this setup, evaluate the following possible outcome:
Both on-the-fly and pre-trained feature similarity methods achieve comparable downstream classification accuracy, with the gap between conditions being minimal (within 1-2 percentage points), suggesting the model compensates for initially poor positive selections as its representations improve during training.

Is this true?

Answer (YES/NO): YES